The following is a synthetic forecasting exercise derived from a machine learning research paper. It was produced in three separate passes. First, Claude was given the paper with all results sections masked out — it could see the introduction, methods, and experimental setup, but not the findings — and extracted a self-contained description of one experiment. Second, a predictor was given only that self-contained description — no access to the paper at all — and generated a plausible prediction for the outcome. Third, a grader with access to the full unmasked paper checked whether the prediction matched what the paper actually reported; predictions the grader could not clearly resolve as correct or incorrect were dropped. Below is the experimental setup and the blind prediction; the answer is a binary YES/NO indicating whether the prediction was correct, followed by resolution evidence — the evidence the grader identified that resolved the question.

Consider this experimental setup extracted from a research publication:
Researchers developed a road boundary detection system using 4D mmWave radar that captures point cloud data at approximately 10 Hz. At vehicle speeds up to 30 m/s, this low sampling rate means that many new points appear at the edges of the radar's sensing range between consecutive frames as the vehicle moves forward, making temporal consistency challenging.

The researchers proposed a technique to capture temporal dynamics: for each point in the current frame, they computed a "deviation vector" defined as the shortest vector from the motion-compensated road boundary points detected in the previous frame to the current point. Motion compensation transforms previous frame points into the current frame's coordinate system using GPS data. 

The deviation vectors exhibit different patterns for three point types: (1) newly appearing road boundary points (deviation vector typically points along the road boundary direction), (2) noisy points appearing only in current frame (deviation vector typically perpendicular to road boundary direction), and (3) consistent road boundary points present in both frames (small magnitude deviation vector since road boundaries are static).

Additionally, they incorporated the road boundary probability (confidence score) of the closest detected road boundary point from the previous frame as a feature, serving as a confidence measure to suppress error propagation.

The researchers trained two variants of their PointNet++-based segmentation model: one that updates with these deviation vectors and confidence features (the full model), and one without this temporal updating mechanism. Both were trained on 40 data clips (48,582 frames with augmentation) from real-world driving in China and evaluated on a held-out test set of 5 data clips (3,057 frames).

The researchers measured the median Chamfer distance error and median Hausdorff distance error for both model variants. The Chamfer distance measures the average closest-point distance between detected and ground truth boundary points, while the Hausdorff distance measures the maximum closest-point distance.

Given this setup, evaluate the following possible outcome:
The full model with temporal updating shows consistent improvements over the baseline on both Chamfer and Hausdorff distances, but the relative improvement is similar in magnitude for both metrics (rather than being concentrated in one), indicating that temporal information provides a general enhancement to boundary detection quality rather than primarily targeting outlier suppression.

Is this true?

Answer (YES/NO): NO